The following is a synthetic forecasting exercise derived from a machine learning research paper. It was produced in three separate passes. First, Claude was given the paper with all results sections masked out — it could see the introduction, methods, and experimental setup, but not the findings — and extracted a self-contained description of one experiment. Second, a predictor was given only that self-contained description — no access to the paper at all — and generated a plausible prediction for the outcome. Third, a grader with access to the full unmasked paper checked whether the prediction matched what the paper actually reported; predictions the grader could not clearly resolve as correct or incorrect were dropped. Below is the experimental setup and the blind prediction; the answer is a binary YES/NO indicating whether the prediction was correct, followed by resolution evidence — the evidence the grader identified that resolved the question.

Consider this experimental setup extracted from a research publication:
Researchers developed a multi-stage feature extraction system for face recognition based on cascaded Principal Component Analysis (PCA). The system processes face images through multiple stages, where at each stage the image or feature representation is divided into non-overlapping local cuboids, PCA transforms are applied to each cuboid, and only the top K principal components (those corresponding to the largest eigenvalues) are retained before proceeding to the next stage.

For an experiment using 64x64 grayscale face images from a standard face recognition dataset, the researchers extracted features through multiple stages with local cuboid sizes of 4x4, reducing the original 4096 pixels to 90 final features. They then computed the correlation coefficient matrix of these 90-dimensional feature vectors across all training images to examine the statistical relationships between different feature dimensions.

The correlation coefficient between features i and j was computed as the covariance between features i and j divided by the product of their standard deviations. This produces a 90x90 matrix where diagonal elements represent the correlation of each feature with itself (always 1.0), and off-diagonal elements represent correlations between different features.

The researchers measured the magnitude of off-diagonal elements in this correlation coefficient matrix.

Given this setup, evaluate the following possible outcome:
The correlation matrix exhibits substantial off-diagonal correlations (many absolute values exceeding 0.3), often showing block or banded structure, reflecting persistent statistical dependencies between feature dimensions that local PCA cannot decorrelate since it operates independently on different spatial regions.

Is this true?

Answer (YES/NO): NO